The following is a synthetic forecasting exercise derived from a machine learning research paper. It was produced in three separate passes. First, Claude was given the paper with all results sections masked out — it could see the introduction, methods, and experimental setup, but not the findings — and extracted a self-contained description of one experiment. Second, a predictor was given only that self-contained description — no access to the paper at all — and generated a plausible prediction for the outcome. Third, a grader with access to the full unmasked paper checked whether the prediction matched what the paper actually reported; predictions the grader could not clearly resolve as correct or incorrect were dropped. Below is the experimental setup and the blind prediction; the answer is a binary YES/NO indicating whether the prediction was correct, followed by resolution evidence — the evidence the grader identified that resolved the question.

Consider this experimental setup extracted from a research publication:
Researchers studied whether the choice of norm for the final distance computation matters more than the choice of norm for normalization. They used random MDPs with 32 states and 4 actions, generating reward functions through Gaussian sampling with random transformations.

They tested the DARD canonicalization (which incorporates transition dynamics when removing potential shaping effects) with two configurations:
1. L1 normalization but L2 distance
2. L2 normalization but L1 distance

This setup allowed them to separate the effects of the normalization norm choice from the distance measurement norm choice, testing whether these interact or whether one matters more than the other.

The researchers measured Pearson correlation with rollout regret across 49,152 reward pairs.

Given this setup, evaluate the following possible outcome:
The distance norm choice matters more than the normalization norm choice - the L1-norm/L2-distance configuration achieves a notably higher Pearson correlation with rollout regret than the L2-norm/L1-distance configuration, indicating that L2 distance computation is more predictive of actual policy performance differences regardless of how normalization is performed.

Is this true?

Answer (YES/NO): NO